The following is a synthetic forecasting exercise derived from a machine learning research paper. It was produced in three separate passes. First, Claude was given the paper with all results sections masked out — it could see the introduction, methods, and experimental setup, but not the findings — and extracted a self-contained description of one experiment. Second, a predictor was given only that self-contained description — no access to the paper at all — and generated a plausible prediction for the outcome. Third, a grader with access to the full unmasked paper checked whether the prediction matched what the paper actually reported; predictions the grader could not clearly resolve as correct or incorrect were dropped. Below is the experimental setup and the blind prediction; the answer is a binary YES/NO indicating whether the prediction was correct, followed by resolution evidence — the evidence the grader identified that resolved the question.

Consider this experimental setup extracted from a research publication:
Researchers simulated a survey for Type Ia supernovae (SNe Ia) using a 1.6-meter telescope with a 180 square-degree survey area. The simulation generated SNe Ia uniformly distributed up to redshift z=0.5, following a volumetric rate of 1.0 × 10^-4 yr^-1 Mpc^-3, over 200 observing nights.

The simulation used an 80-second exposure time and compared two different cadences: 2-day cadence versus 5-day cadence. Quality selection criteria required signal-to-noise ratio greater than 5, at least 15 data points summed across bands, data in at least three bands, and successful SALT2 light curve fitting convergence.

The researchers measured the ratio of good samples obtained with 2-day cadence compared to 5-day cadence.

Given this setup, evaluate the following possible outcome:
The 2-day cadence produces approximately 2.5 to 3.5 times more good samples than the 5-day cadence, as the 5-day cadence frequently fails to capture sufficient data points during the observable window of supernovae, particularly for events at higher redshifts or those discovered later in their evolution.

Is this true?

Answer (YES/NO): NO